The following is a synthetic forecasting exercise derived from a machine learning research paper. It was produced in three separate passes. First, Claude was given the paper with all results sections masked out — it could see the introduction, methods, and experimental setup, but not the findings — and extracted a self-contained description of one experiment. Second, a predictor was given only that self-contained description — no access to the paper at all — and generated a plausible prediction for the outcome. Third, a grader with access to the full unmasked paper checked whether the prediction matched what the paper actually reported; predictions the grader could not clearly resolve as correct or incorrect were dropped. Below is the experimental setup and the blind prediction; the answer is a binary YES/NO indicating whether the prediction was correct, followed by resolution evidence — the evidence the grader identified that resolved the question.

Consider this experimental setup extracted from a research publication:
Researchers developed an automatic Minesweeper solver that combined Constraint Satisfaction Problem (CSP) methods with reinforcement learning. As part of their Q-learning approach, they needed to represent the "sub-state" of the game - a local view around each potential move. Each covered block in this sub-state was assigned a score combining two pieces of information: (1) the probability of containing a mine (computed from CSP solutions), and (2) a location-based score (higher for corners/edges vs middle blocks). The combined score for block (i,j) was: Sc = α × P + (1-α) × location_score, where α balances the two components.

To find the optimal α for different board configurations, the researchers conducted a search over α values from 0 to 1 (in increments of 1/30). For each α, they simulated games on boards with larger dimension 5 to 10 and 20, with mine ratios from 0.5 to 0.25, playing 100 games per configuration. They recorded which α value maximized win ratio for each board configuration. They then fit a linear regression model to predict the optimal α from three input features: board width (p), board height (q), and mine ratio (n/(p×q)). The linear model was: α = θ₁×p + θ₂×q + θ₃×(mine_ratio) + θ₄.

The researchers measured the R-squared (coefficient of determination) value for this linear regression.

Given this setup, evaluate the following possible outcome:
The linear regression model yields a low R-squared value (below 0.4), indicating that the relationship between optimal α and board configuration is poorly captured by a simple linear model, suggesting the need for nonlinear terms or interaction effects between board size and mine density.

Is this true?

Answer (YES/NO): NO